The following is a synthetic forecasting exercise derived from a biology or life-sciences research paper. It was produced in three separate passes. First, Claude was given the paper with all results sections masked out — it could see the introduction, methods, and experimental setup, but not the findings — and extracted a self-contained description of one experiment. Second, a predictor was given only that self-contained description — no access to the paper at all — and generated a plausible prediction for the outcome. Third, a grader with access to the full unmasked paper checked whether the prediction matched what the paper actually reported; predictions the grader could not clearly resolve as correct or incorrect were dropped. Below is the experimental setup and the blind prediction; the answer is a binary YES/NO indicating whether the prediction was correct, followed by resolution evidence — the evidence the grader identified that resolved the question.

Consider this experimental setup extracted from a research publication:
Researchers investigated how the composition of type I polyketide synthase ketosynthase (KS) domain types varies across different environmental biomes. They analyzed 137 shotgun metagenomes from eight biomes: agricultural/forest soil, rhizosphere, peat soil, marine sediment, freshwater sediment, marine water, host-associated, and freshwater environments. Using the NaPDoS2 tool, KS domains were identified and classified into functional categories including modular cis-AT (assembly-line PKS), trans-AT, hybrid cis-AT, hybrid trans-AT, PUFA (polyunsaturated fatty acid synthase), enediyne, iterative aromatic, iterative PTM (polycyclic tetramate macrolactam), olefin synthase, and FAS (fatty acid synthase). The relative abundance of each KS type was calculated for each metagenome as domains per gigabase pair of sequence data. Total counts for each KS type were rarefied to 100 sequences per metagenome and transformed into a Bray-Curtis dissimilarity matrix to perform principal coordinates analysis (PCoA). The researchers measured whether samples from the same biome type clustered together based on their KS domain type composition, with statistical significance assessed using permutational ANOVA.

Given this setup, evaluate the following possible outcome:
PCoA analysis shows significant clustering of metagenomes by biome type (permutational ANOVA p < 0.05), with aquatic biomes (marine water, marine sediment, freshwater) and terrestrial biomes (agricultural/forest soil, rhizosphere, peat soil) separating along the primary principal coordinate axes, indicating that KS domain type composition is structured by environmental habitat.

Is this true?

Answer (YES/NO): NO